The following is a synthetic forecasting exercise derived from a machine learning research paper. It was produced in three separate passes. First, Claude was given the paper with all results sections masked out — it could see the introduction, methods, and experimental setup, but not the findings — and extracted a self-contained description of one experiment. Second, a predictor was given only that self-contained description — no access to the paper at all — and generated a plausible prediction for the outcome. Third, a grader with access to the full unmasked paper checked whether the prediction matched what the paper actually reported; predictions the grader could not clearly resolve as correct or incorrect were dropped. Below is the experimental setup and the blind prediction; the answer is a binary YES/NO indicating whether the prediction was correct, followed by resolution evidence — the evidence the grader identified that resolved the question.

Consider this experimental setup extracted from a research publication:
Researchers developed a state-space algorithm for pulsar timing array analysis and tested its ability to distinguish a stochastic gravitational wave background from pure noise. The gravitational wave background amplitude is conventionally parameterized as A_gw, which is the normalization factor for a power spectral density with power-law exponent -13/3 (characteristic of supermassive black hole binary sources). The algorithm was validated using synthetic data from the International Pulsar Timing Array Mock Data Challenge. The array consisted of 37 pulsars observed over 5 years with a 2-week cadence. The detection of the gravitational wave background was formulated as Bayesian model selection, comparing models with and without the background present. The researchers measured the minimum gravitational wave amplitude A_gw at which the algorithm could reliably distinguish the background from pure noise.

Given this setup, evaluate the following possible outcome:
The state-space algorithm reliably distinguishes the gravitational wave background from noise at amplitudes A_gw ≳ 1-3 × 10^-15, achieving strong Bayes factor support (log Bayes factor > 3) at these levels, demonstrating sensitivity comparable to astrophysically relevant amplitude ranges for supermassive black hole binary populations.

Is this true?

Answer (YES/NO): NO